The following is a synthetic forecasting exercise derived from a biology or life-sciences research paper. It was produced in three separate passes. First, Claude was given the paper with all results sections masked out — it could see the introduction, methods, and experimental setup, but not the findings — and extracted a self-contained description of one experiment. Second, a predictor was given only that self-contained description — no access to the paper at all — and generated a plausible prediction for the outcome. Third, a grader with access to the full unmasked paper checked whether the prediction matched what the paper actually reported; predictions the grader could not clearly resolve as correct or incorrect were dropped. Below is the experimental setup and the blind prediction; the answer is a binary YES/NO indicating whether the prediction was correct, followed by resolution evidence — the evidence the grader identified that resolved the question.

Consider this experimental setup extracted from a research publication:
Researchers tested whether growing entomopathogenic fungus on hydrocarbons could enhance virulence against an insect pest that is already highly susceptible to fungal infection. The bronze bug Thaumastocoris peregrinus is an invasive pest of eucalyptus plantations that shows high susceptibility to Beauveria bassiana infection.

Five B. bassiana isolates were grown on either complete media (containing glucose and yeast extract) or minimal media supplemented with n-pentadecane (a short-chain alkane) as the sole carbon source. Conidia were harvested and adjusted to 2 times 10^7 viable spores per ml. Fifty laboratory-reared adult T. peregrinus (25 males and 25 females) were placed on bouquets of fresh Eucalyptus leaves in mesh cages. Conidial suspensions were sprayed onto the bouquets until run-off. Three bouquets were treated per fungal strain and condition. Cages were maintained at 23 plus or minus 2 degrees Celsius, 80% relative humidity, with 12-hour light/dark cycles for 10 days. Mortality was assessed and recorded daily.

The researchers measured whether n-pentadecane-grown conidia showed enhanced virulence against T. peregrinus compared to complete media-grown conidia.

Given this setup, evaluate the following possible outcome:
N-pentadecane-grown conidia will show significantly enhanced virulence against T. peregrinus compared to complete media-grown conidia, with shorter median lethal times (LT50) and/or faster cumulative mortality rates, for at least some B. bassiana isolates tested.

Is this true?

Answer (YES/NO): NO